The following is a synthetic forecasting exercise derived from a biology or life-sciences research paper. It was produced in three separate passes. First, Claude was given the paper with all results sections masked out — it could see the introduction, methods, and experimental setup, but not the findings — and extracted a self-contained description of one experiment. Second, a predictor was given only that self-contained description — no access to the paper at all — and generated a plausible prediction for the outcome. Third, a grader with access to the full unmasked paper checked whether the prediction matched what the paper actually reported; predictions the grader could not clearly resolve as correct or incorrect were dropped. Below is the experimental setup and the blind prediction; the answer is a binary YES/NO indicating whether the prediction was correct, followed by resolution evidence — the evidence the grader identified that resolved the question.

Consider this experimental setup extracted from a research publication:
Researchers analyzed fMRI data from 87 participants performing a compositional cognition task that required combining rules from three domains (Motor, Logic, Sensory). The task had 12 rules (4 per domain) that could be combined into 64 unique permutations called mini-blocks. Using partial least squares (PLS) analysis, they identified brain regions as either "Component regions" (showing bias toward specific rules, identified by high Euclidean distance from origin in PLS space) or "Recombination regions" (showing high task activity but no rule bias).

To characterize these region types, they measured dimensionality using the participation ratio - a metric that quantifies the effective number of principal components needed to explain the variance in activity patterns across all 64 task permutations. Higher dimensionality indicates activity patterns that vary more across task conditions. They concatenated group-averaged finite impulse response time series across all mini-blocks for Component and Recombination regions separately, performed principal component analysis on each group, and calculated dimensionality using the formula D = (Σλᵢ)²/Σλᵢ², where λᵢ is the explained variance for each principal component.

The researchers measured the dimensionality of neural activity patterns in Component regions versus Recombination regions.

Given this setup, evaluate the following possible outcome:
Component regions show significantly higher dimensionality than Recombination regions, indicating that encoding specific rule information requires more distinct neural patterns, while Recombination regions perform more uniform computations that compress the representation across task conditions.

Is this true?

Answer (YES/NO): YES